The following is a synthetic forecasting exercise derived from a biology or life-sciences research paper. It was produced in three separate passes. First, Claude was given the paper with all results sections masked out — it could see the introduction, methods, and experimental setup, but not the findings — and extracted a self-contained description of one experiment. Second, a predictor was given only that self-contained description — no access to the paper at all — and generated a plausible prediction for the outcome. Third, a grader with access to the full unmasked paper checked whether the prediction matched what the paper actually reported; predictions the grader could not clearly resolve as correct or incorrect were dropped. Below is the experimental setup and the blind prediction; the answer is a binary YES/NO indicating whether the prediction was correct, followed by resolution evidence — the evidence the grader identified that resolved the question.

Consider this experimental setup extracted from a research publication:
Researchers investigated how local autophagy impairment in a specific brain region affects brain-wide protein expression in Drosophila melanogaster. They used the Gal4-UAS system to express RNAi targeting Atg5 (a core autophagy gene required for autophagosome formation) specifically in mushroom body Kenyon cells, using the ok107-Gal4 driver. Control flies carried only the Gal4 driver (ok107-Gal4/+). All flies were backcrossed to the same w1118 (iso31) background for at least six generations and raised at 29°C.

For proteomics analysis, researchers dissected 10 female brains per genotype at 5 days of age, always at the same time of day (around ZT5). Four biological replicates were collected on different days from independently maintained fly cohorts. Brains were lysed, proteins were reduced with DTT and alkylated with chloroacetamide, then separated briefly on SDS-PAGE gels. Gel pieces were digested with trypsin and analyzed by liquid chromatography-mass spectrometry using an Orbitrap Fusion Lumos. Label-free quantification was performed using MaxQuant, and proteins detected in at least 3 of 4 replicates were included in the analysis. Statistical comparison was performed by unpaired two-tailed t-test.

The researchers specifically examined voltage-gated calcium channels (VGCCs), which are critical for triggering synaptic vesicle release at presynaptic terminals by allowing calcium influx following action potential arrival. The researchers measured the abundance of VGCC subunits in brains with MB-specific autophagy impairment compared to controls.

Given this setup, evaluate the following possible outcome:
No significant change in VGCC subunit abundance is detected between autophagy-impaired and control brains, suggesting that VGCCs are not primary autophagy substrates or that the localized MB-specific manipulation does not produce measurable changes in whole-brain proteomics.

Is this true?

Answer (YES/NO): NO